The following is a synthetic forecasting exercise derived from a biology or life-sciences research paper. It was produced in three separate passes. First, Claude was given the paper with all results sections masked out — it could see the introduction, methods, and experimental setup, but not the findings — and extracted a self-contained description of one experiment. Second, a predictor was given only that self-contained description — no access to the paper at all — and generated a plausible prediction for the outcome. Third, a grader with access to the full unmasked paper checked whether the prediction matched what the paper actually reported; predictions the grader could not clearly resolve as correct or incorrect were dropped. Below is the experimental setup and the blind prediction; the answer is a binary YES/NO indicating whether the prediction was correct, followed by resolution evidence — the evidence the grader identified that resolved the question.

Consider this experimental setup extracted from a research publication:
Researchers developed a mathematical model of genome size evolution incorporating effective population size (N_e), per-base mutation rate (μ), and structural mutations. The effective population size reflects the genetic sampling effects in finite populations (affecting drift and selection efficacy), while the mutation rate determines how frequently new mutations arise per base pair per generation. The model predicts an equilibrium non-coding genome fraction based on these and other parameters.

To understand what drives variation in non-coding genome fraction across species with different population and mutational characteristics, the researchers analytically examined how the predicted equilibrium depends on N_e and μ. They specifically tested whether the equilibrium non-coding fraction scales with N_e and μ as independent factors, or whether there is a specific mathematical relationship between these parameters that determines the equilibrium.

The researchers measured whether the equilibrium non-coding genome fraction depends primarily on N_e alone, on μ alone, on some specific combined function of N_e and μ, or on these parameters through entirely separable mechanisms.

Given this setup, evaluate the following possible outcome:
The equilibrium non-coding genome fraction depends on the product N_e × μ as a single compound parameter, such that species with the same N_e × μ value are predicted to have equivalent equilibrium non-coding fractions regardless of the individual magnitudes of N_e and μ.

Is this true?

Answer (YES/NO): YES